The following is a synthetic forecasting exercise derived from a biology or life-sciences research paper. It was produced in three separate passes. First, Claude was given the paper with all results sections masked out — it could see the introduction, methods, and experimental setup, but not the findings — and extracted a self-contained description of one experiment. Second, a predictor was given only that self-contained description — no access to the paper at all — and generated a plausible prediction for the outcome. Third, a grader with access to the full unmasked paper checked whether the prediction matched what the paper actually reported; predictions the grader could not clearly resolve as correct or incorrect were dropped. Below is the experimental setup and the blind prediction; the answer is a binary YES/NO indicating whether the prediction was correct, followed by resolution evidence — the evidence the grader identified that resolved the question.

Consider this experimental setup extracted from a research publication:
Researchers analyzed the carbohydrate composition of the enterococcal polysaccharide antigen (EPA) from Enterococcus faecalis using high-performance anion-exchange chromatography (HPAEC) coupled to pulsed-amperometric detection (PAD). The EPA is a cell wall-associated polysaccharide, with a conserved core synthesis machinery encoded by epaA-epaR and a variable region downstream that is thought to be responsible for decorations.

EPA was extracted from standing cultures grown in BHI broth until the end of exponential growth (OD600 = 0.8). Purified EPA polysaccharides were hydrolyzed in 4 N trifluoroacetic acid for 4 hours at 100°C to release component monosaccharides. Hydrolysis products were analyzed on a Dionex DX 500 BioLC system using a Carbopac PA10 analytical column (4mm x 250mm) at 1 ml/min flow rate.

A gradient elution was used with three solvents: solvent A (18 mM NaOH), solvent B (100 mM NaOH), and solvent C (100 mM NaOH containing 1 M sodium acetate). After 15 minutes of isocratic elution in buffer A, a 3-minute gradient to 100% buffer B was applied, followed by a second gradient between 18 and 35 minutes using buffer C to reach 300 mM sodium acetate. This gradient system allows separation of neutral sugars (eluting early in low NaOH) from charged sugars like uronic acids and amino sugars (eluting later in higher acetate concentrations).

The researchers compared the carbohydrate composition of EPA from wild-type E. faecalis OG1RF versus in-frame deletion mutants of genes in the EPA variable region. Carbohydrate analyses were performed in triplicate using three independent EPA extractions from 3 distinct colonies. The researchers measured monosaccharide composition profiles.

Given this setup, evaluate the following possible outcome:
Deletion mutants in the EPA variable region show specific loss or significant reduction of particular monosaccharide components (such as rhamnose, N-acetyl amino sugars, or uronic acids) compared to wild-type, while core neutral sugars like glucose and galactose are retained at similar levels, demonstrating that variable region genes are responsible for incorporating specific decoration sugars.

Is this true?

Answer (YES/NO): NO